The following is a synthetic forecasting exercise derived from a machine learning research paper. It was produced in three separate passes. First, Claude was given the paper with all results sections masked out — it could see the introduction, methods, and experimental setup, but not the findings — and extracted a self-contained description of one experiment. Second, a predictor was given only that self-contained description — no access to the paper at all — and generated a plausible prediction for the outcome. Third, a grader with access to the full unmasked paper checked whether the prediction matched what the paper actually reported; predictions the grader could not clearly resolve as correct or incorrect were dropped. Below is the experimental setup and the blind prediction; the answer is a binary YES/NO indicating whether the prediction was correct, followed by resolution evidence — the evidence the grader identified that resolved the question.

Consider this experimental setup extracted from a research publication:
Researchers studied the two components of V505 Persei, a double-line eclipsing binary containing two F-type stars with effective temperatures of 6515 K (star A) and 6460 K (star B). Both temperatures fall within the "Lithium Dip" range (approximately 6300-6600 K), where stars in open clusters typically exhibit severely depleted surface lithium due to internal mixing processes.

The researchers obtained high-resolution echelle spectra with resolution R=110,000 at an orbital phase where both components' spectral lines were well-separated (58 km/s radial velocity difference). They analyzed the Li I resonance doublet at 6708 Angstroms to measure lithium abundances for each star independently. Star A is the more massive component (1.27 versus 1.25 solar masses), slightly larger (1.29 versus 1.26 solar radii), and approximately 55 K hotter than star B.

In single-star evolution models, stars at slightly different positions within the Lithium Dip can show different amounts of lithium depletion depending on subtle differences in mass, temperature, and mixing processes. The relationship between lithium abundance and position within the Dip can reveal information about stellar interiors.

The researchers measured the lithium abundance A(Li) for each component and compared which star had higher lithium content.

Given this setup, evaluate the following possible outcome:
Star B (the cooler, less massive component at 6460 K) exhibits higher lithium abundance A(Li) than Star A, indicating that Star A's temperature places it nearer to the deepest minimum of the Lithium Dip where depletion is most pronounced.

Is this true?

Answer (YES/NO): NO